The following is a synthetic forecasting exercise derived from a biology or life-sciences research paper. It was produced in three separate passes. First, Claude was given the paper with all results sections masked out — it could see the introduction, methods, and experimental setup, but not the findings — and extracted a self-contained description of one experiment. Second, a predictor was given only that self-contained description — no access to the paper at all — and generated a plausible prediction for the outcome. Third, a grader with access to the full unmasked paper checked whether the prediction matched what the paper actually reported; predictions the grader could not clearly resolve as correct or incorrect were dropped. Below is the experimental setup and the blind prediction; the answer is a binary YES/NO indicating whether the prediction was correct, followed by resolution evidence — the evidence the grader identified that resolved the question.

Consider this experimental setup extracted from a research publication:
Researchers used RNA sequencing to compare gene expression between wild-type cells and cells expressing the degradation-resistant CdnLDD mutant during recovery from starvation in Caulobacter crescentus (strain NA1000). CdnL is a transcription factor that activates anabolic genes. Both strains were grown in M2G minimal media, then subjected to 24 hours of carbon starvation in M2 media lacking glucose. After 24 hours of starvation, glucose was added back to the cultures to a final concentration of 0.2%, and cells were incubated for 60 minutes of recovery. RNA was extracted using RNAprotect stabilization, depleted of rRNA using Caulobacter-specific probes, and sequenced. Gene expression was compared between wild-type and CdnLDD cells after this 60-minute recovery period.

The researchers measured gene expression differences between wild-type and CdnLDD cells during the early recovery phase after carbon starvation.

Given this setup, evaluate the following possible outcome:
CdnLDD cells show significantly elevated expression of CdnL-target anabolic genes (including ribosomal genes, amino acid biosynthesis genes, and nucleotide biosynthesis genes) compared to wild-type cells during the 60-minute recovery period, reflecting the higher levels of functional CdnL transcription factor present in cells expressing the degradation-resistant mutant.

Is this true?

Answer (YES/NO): NO